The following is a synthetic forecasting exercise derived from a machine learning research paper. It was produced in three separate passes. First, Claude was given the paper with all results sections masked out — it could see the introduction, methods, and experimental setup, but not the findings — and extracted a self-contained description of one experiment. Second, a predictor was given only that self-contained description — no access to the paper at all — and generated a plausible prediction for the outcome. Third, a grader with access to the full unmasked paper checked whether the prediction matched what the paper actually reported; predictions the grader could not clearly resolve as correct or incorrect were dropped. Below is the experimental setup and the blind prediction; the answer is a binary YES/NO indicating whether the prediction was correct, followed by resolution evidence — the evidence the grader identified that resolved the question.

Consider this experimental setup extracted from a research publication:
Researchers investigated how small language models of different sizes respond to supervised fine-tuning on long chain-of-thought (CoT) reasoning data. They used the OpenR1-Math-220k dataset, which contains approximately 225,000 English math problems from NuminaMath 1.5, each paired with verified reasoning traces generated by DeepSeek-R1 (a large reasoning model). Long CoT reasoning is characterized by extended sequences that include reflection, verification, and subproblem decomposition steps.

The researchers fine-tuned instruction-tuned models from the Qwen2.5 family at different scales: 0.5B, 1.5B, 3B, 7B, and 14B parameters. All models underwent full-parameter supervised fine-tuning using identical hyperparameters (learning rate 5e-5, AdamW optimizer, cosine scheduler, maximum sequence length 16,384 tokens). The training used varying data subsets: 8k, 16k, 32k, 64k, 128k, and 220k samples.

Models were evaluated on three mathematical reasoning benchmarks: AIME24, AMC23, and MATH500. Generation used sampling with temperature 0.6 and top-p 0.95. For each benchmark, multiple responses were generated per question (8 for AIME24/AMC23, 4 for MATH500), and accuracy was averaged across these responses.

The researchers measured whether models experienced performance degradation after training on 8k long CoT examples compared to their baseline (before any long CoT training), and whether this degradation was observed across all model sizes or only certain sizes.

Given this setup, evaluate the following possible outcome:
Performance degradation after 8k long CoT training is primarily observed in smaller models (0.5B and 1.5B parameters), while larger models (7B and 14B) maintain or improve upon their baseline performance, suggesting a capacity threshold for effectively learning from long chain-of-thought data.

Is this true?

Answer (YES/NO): NO